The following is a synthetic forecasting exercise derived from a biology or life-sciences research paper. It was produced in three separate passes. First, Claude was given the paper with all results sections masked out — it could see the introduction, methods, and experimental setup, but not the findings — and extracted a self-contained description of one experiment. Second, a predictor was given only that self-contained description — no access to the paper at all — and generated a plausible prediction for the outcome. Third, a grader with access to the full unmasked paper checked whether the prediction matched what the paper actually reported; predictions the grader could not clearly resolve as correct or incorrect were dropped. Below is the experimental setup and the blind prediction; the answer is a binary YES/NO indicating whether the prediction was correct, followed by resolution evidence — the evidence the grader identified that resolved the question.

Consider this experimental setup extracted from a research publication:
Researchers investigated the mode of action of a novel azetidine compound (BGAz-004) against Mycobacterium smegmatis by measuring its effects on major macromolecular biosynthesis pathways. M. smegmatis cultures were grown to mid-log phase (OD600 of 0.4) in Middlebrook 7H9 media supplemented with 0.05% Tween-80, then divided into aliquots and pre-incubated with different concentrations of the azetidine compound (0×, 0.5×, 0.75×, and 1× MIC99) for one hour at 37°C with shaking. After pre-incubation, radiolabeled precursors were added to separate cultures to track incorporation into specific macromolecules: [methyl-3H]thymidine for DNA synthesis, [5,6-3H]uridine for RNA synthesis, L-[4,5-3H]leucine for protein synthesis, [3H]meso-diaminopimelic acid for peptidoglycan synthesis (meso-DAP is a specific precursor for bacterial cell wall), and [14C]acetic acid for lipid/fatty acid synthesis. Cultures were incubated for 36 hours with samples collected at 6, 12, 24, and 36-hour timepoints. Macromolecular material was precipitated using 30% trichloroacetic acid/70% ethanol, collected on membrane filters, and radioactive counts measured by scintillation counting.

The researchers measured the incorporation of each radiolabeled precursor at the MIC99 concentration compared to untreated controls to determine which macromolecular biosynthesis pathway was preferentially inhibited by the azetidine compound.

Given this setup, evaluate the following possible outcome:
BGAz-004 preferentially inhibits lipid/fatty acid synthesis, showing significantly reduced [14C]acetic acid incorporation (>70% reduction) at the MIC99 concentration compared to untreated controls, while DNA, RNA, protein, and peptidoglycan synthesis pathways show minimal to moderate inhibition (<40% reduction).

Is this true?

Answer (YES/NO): NO